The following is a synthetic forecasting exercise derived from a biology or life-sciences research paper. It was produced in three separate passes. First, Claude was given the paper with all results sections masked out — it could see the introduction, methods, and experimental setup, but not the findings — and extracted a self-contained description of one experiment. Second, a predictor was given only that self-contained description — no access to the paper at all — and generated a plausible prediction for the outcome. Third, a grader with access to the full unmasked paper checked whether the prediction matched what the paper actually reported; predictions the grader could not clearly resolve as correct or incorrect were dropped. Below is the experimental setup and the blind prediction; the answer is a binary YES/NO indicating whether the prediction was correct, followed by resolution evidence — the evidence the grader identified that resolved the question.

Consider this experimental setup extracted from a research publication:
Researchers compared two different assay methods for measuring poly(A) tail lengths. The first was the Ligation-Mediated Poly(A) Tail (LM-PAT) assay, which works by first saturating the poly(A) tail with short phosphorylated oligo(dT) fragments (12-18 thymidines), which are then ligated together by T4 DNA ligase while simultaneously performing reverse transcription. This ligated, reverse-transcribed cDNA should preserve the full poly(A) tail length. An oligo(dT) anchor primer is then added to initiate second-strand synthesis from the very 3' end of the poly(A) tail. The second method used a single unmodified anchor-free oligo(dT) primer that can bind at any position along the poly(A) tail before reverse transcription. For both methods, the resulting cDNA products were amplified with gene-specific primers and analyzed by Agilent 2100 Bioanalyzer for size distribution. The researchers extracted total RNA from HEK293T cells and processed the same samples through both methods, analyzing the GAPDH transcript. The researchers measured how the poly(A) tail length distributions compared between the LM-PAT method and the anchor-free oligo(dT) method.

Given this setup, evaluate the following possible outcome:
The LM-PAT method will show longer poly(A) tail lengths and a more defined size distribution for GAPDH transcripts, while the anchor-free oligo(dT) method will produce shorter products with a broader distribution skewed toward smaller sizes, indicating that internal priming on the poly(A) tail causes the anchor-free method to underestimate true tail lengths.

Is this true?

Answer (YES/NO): NO